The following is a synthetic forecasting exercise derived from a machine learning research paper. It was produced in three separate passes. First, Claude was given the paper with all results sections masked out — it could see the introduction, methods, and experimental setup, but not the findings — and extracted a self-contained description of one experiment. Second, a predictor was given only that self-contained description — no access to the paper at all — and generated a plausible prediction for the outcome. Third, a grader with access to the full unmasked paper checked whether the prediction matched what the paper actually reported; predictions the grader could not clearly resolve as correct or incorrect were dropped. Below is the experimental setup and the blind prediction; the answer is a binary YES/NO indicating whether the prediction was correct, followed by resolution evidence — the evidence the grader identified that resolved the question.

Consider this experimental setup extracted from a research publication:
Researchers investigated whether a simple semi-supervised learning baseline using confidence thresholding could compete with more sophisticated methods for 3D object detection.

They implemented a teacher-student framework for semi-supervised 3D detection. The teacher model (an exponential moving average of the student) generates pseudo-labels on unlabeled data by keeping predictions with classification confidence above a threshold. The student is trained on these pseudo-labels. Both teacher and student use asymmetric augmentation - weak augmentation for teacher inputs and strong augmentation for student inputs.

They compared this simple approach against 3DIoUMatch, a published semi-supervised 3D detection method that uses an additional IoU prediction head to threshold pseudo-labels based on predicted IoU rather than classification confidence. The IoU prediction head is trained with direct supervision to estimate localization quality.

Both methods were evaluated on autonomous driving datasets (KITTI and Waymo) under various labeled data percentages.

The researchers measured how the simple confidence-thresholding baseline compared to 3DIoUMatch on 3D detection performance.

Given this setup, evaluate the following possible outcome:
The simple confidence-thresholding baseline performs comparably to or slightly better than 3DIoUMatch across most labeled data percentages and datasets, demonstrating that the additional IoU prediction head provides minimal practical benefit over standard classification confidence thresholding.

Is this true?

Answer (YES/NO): YES